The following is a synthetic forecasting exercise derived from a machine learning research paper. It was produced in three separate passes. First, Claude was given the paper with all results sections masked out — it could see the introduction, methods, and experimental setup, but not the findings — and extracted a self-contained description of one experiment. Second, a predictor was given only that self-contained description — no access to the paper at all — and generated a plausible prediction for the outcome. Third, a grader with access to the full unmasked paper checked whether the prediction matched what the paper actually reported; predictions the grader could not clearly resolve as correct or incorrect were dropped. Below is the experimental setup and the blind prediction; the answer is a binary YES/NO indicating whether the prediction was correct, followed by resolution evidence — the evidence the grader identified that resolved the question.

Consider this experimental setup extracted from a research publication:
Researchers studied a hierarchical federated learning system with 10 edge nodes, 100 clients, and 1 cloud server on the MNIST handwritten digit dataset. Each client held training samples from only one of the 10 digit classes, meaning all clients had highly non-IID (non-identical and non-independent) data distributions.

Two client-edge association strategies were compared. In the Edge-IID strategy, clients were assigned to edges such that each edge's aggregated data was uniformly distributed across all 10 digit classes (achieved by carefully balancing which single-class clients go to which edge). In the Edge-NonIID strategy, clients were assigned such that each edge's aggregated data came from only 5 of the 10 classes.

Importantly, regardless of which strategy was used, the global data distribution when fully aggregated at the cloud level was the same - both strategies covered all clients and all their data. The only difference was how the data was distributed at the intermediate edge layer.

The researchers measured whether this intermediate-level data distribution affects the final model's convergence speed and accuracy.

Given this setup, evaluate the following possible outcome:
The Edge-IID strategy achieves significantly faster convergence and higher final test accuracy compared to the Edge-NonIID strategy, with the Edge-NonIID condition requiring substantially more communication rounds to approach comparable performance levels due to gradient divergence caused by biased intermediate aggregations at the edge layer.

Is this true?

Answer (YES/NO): YES